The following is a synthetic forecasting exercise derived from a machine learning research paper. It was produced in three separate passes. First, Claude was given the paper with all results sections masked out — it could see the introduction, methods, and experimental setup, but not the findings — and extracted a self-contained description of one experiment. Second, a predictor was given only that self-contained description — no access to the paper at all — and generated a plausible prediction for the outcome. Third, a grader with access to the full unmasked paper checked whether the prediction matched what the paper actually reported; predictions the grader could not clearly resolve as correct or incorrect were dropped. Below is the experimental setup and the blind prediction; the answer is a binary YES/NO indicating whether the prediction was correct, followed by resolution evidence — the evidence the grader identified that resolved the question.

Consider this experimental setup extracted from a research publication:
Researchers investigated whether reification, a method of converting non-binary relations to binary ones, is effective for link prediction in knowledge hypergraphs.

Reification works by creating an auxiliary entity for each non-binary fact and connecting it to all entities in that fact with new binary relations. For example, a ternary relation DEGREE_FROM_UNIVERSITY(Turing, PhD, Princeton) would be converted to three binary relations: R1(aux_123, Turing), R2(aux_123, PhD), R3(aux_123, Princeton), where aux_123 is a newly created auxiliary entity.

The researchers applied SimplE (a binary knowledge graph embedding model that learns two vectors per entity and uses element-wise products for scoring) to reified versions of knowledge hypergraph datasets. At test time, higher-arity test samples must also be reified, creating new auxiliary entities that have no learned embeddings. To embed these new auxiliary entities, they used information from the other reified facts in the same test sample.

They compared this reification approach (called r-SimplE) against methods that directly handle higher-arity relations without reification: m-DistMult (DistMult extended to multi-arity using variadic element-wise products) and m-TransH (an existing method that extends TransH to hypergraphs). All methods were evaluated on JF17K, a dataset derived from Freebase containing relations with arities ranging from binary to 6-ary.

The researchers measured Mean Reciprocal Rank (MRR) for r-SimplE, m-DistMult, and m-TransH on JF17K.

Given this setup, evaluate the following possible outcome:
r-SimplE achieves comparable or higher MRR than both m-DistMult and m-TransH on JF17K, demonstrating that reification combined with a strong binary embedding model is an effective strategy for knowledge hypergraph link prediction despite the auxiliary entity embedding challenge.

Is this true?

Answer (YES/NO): NO